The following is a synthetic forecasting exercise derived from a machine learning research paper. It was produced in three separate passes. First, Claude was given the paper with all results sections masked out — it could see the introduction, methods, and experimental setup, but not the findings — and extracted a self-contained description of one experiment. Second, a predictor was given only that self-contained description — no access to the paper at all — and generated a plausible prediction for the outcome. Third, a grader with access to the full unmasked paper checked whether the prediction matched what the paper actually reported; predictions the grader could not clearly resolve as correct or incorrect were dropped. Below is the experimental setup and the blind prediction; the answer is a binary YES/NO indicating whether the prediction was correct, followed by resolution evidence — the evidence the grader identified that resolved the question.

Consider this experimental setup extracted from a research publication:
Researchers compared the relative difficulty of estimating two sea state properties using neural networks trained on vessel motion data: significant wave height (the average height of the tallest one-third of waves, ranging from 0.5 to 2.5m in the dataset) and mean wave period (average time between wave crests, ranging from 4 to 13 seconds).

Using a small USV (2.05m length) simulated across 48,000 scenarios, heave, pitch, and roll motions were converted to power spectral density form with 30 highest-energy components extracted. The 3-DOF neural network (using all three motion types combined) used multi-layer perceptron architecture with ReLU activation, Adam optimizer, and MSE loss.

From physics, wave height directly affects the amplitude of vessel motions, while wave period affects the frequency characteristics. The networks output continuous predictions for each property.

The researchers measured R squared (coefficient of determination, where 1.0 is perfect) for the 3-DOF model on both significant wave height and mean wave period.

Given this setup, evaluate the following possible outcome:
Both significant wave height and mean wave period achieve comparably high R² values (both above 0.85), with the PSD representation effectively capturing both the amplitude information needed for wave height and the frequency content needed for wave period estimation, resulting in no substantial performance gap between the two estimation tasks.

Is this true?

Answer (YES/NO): YES